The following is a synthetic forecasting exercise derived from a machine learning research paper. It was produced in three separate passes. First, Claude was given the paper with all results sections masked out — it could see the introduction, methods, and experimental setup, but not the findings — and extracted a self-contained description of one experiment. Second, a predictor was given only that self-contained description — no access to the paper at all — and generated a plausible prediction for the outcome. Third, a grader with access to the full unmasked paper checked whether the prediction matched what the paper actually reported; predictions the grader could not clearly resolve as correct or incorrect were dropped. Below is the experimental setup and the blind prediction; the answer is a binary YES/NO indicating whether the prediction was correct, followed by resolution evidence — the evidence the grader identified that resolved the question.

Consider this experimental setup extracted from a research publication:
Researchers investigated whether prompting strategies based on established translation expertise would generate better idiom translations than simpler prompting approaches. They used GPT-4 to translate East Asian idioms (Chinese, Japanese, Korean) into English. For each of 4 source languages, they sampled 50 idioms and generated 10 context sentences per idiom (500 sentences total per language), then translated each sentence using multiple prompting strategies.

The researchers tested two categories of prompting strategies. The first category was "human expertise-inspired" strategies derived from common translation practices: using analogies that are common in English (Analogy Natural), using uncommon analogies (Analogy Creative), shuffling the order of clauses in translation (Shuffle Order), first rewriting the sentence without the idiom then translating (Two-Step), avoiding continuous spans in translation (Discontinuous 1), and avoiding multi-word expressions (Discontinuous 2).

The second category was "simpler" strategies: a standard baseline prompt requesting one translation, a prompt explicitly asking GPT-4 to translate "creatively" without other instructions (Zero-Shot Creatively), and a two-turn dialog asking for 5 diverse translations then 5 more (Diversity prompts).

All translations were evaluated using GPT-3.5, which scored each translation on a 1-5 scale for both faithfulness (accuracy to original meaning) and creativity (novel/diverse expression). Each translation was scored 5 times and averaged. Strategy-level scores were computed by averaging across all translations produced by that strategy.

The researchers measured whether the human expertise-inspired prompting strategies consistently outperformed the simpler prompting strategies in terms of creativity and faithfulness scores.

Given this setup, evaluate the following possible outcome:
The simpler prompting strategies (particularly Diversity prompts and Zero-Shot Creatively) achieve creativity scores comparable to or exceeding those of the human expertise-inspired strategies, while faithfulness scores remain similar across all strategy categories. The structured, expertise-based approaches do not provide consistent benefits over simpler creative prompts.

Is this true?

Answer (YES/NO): NO